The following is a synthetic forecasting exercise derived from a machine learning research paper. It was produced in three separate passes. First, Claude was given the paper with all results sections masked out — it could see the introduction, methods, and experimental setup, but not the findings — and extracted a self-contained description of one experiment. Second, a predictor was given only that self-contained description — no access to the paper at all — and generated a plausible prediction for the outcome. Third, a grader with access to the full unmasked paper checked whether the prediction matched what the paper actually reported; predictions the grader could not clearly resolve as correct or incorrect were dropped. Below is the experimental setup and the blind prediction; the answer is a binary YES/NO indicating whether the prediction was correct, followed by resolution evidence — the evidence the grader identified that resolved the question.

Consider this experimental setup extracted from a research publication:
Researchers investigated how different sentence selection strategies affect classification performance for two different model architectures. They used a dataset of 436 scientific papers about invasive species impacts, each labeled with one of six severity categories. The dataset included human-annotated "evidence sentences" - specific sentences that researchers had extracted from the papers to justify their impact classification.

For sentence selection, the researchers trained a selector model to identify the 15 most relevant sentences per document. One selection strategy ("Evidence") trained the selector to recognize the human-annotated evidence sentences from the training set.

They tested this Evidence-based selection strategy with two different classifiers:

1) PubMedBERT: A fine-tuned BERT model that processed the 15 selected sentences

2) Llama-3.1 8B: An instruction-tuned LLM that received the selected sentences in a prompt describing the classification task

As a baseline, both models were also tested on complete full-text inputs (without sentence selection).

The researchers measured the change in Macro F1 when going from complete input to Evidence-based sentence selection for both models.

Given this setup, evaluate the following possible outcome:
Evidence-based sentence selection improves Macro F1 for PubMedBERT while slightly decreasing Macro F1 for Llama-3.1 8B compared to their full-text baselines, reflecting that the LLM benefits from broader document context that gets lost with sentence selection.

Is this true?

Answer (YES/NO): YES